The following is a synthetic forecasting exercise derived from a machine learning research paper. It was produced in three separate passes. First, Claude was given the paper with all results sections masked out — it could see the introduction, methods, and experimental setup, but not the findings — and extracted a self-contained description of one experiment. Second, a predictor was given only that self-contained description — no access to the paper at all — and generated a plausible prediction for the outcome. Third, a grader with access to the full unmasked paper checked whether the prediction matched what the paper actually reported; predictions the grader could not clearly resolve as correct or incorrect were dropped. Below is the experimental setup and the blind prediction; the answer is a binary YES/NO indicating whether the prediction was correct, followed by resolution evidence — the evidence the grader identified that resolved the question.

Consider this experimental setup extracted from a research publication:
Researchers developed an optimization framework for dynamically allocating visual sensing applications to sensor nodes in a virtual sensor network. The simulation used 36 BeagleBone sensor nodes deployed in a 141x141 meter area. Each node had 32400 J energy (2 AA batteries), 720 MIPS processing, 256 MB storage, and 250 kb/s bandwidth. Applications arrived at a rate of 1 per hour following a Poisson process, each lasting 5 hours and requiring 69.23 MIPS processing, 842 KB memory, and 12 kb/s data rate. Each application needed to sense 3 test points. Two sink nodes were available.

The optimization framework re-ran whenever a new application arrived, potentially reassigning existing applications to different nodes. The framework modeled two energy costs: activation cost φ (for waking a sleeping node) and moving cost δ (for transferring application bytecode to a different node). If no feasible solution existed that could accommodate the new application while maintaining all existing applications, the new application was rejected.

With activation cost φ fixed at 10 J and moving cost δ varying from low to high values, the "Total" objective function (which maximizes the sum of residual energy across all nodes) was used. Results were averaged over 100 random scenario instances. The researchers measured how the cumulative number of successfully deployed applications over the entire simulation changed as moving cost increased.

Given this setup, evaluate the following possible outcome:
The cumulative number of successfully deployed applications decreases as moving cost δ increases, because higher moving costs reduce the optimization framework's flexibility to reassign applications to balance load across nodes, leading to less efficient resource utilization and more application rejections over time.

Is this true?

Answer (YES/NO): NO